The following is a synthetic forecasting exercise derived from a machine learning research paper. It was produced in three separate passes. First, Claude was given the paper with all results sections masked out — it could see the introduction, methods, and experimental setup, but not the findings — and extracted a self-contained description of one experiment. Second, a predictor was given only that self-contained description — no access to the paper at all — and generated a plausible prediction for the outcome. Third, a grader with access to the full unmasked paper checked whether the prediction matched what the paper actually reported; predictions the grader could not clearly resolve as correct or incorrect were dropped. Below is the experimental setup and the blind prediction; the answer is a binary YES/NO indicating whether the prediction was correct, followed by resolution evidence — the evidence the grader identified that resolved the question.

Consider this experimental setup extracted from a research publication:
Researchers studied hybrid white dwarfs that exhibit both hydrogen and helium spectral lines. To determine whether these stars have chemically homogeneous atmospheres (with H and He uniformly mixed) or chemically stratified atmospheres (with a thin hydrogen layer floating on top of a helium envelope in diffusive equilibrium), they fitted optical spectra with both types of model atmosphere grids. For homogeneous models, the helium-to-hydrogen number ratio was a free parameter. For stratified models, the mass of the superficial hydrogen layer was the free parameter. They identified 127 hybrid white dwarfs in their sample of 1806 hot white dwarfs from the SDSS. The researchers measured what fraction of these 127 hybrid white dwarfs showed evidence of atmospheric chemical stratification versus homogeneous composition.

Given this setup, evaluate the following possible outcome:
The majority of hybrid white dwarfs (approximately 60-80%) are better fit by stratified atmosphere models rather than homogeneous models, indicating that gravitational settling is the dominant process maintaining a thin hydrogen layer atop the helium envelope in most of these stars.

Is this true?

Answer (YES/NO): NO